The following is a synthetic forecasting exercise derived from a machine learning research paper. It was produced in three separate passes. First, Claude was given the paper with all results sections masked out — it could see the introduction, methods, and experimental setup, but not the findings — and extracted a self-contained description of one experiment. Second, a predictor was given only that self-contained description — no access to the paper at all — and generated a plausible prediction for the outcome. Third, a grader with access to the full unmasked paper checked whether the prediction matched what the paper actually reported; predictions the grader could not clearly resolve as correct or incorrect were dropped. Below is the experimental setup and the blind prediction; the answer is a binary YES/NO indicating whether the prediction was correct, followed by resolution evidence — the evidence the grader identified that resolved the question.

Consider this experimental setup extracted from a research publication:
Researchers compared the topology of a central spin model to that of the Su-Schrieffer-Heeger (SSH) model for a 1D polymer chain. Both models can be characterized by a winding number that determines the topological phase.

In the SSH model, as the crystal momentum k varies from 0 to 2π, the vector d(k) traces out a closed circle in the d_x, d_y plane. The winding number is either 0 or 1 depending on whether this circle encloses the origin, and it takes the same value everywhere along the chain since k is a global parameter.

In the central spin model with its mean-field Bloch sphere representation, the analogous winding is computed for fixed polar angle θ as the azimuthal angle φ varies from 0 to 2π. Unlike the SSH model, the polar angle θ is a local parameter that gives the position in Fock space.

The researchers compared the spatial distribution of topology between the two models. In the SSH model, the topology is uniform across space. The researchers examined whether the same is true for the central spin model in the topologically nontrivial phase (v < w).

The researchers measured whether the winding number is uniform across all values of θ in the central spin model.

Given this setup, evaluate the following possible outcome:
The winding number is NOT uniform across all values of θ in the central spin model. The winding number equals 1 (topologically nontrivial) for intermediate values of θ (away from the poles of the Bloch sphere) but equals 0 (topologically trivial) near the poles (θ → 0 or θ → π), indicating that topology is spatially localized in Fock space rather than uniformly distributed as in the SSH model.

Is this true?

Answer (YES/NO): YES